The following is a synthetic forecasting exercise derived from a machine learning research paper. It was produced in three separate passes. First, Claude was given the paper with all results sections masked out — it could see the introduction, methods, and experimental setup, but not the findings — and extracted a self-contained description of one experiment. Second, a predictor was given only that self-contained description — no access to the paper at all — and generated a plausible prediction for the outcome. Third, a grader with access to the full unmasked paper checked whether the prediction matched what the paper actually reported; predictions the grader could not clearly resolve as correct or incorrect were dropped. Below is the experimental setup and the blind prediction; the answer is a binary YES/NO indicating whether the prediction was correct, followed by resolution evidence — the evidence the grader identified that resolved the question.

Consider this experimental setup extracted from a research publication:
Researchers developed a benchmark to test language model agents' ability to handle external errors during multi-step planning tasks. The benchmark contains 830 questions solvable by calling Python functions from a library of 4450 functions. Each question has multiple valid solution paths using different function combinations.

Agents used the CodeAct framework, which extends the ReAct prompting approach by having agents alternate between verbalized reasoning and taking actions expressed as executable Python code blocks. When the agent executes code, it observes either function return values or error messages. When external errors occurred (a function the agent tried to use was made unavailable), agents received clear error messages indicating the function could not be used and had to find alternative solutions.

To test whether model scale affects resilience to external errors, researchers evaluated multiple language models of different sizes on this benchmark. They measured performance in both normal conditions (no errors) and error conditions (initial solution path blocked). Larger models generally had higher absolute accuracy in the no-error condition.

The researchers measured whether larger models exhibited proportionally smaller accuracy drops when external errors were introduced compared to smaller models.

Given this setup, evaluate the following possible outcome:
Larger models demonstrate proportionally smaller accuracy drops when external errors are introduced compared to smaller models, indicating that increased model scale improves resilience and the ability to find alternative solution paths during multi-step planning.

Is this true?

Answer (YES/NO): NO